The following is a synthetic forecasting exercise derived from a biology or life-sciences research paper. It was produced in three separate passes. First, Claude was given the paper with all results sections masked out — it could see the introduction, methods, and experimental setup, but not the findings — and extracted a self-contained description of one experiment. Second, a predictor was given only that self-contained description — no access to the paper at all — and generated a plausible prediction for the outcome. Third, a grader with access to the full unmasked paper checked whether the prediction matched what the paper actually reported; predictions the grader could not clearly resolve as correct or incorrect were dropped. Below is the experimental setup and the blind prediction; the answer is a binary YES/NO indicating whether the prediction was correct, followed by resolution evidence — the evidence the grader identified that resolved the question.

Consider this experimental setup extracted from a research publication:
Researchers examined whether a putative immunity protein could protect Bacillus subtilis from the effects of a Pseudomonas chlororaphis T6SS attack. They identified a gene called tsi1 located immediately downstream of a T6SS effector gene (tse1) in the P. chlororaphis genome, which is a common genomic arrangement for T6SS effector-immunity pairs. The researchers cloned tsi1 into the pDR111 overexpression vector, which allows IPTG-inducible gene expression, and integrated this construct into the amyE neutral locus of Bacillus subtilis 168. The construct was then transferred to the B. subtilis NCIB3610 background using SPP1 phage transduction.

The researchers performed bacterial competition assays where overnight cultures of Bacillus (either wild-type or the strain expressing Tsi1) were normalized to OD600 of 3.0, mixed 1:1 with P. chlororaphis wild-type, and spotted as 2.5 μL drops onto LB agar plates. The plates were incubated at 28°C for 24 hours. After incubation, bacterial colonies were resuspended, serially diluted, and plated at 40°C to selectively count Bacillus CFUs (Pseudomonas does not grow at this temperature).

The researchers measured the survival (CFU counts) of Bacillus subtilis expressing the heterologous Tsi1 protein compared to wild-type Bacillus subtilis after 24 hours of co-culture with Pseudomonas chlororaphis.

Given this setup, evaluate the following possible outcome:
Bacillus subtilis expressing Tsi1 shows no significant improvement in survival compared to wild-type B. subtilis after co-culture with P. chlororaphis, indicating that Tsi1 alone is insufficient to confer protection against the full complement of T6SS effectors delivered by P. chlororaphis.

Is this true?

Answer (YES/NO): NO